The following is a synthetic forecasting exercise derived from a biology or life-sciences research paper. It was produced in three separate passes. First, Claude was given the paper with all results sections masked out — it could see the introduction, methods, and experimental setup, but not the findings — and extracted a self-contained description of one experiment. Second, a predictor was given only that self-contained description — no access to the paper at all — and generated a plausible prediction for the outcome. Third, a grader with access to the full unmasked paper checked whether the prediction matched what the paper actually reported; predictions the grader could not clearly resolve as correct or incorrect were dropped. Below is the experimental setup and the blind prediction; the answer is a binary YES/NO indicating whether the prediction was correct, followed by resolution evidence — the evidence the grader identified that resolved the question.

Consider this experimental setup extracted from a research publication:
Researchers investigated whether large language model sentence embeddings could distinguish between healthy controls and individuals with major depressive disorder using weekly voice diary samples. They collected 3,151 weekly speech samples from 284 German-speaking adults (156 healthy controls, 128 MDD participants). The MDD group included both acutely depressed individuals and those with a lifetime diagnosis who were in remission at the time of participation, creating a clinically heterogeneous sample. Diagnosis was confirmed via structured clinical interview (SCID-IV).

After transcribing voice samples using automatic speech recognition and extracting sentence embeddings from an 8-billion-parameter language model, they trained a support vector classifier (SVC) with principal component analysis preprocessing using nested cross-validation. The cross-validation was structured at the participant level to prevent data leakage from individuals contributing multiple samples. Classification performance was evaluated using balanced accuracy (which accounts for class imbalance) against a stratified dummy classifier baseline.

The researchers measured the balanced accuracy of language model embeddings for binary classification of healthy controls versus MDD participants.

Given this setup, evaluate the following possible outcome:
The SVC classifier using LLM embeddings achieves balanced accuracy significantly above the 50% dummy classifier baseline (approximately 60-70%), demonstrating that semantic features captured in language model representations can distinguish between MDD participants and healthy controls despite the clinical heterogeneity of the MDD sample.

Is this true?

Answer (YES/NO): YES